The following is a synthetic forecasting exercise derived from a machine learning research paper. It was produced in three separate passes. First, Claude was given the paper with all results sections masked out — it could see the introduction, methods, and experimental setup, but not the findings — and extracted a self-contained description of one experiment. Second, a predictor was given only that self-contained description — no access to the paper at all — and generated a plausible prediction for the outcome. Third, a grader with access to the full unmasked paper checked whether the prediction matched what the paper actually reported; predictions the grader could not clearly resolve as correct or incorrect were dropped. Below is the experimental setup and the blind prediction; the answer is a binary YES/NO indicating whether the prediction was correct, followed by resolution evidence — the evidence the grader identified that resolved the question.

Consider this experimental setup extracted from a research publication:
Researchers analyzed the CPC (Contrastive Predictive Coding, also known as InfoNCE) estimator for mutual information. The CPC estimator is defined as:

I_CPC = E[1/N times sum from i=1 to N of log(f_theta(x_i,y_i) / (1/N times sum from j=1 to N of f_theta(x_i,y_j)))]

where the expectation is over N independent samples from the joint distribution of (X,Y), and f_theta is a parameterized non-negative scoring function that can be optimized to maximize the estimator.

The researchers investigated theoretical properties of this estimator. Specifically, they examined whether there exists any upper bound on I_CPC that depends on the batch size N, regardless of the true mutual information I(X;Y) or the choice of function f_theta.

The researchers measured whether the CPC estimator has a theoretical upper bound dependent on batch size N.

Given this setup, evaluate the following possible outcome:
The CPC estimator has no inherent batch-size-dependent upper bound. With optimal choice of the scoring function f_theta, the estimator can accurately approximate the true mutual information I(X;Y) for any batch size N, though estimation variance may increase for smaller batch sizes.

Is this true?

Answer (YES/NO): NO